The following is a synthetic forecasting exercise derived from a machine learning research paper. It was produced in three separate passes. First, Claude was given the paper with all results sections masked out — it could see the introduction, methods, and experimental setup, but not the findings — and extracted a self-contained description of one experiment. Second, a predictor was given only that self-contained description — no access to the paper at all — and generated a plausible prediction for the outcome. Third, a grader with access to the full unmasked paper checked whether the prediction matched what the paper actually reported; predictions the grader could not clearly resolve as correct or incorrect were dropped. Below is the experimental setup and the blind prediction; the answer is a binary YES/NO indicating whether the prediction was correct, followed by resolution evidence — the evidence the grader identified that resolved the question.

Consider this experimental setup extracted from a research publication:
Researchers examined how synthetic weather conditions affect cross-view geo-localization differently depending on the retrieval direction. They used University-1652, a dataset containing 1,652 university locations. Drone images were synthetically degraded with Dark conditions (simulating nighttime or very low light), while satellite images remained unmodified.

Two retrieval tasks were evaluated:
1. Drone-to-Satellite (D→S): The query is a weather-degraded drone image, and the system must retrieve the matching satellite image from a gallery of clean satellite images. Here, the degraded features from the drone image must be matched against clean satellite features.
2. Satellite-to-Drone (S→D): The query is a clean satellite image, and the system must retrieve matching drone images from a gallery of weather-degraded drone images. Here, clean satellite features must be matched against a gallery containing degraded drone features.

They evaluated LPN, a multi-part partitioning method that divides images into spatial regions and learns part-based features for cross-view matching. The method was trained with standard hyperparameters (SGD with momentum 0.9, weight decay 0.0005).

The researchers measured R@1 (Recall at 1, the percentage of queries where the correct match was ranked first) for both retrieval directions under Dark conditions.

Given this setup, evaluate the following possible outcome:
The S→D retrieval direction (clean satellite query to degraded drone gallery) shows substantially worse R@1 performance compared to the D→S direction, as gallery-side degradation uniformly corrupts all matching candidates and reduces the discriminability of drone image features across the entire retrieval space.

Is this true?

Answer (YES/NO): NO